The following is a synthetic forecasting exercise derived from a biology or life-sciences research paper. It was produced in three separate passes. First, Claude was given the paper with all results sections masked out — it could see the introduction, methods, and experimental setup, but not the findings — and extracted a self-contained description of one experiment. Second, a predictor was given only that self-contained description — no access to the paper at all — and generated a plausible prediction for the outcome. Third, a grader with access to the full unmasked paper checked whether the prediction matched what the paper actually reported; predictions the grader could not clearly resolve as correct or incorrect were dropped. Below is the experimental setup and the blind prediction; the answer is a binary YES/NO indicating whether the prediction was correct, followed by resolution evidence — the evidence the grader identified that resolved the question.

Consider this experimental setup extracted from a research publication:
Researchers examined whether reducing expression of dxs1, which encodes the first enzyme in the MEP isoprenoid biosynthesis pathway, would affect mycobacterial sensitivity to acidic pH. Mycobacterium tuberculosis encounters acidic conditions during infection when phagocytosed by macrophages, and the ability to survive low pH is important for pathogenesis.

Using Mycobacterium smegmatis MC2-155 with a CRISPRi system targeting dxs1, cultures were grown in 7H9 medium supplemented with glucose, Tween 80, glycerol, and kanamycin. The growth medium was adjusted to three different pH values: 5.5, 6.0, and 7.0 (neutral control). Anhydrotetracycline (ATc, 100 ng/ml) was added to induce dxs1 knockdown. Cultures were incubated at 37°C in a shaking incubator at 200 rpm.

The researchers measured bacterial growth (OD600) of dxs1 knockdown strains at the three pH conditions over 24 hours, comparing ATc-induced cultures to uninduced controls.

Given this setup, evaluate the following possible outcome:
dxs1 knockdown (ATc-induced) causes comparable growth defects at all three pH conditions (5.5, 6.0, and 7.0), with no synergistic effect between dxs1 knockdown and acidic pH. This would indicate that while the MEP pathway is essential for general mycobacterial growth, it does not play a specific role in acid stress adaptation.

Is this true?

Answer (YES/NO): NO